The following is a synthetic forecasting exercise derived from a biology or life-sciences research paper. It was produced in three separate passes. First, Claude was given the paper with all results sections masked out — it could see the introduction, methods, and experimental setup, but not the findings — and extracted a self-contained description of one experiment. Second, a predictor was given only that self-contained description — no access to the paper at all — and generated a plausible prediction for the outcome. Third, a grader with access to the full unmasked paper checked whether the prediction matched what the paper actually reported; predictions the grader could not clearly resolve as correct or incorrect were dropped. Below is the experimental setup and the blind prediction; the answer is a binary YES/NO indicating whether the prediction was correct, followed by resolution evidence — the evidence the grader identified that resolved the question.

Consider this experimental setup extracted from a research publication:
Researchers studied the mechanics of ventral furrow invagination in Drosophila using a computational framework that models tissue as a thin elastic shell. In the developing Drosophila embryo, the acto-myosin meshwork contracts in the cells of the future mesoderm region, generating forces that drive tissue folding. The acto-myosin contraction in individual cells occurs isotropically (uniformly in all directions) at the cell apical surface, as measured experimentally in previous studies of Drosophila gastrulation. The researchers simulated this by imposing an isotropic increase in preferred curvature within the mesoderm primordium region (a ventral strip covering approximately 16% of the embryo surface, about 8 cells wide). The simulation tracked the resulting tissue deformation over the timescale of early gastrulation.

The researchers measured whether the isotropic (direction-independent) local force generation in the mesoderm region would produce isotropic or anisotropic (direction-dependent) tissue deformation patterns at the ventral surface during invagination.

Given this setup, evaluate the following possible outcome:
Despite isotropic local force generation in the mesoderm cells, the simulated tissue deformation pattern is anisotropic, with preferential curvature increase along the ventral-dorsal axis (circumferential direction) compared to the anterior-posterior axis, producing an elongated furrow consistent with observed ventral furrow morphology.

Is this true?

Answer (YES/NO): YES